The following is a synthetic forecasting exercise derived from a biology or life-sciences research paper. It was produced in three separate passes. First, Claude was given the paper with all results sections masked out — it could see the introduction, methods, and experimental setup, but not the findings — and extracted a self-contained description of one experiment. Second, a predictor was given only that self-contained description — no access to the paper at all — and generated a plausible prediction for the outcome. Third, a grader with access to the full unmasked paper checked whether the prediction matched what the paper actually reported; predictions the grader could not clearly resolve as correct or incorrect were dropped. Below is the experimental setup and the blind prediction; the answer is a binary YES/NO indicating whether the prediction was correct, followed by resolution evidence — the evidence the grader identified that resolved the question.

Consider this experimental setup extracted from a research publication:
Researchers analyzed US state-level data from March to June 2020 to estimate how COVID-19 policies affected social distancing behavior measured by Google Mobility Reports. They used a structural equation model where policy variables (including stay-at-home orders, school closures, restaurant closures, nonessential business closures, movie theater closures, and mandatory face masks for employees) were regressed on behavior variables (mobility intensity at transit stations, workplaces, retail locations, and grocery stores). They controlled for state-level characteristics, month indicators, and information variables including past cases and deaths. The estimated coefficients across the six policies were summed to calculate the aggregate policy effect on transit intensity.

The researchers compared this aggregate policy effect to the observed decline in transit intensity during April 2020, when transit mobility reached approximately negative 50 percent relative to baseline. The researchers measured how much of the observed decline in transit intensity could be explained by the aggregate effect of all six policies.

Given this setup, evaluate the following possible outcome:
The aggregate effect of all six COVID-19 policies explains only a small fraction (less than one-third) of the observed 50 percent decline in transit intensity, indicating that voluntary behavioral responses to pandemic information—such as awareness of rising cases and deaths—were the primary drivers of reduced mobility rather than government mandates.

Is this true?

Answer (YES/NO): NO